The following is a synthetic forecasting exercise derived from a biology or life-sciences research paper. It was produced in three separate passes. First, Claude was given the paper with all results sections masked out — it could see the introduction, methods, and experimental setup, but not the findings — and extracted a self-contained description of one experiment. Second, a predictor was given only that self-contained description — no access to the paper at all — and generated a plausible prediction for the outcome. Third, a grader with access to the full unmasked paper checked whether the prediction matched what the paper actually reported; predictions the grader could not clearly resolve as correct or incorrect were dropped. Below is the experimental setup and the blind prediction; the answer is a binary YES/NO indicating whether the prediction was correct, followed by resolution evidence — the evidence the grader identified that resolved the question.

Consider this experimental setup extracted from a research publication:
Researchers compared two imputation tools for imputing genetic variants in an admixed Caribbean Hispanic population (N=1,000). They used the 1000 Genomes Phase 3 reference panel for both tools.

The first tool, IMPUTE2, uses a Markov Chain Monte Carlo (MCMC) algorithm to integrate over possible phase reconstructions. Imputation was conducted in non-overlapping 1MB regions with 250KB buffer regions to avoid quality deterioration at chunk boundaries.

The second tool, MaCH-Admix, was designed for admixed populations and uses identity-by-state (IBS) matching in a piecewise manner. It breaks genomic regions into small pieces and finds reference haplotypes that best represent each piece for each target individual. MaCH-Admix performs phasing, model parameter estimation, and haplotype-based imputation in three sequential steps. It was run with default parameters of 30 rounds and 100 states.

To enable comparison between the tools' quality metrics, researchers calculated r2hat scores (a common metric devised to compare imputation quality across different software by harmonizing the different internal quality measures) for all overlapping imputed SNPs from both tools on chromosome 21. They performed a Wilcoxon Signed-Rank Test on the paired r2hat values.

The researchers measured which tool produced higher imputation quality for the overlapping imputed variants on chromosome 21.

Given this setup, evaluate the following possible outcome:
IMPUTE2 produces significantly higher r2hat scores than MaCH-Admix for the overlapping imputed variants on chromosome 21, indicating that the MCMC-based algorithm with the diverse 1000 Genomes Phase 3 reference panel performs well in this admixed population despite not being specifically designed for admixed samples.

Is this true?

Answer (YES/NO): YES